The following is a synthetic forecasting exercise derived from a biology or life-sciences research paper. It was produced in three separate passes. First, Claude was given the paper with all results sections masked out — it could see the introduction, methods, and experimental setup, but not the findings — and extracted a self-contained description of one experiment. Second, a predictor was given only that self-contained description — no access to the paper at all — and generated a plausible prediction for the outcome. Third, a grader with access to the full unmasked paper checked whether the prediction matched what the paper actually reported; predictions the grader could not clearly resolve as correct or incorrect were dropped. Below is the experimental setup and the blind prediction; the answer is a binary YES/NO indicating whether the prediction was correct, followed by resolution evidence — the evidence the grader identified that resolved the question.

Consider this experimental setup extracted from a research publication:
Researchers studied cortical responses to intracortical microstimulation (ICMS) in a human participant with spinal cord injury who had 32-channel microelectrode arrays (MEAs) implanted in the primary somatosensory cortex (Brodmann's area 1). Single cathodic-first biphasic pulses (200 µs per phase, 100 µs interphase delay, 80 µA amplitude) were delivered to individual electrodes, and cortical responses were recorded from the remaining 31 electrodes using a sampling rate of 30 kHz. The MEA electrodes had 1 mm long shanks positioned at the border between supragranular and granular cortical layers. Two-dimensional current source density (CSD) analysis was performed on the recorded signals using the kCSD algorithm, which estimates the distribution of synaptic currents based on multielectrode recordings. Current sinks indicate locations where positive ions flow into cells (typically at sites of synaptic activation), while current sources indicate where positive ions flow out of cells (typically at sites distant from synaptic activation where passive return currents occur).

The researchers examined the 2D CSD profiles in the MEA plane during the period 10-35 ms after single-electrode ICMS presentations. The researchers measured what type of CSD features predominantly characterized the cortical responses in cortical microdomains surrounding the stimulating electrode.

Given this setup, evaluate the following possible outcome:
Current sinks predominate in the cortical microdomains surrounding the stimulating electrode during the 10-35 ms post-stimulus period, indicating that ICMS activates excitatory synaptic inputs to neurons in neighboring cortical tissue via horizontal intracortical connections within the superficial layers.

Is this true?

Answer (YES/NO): NO